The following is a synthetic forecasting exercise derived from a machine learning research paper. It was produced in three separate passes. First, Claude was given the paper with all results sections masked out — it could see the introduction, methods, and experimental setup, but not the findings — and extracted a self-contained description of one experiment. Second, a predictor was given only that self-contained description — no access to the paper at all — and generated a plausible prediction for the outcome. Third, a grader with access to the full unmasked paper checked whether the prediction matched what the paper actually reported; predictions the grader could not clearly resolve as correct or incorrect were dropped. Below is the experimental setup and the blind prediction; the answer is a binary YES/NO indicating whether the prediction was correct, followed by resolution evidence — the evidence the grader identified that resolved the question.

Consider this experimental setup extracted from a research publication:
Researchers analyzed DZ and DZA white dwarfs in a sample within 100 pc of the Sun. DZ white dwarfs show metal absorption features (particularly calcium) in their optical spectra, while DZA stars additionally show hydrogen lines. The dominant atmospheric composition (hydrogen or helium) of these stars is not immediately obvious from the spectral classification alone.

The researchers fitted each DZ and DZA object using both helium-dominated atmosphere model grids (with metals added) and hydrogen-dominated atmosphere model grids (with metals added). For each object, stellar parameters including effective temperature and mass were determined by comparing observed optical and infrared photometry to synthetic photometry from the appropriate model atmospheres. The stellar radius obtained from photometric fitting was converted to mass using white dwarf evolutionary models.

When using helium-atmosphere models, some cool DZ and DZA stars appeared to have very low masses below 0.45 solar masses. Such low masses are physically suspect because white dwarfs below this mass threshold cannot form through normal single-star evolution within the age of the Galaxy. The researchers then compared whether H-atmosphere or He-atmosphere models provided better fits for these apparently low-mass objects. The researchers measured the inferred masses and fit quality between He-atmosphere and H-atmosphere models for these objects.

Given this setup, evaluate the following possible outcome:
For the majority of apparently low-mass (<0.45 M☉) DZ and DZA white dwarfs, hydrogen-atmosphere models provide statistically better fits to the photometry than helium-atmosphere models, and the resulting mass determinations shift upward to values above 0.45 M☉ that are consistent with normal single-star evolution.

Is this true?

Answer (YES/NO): YES